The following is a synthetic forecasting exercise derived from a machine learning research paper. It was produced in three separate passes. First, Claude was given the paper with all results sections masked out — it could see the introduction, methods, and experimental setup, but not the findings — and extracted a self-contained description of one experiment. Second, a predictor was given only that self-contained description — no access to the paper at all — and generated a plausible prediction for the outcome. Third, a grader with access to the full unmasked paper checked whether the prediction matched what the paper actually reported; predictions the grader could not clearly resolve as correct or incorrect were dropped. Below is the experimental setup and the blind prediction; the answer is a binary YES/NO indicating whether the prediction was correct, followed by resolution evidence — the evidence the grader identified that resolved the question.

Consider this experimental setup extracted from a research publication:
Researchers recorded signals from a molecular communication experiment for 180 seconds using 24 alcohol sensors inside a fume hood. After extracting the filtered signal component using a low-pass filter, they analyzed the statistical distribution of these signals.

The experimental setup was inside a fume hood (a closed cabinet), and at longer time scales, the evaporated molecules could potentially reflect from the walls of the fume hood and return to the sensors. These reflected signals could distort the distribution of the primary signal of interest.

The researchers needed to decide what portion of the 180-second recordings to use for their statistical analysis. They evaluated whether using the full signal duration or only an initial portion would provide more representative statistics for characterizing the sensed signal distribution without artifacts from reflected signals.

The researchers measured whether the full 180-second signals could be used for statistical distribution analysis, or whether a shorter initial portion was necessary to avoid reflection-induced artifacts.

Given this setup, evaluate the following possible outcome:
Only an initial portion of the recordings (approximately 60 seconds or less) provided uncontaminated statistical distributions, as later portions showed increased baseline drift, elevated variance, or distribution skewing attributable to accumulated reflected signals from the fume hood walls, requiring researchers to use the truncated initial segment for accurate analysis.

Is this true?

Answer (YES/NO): NO